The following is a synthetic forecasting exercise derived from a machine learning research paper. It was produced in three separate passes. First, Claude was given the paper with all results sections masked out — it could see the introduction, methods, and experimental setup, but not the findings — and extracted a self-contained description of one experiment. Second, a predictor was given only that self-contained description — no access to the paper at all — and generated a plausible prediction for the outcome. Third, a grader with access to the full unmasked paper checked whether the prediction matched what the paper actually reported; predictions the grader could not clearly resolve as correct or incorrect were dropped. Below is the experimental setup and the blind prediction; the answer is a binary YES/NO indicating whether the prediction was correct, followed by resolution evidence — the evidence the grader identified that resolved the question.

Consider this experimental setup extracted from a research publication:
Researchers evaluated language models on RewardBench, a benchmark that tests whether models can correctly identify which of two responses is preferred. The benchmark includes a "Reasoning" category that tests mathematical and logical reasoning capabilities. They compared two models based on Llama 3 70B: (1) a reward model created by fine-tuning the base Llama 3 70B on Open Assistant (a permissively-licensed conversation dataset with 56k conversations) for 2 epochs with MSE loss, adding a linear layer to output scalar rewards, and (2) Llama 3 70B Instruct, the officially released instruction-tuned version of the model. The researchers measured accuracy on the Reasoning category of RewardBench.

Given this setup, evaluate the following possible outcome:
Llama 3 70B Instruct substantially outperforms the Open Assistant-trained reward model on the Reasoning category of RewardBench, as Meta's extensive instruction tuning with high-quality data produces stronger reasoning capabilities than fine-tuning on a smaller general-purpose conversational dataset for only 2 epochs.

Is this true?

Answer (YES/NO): NO